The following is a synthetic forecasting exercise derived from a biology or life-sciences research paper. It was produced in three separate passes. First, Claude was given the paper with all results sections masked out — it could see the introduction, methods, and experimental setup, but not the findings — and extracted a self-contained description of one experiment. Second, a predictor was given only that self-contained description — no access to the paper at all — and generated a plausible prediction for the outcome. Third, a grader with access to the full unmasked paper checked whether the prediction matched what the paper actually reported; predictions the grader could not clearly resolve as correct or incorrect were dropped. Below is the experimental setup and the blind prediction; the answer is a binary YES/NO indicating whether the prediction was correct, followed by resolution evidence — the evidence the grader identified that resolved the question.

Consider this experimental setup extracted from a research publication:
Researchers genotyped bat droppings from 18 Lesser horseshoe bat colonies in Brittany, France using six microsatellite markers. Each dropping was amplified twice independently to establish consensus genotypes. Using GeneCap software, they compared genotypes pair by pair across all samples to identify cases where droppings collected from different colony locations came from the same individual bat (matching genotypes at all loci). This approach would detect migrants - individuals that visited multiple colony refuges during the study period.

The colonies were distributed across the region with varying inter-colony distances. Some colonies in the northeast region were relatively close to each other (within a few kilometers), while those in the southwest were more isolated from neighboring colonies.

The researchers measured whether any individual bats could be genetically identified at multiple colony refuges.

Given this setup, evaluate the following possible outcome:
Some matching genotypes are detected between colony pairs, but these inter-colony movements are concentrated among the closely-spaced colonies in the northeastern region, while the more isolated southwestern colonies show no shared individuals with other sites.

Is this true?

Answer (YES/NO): YES